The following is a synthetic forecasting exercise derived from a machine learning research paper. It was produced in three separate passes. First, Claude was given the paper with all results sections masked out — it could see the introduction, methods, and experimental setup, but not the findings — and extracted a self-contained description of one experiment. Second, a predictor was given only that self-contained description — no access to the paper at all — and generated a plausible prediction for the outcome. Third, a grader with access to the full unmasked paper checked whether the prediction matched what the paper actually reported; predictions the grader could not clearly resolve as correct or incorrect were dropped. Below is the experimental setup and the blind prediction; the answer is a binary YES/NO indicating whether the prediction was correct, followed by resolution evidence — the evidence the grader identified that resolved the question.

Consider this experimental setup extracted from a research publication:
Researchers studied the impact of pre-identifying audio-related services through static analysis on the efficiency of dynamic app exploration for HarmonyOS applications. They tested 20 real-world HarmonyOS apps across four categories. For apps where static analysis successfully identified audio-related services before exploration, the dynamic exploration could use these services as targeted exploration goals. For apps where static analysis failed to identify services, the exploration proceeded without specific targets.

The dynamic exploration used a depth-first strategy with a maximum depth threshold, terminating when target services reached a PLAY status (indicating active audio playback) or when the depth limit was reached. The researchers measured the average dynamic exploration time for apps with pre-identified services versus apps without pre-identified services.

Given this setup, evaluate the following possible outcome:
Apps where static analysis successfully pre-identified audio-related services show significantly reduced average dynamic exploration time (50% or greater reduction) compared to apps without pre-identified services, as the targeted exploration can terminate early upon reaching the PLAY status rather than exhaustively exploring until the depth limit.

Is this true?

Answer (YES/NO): NO